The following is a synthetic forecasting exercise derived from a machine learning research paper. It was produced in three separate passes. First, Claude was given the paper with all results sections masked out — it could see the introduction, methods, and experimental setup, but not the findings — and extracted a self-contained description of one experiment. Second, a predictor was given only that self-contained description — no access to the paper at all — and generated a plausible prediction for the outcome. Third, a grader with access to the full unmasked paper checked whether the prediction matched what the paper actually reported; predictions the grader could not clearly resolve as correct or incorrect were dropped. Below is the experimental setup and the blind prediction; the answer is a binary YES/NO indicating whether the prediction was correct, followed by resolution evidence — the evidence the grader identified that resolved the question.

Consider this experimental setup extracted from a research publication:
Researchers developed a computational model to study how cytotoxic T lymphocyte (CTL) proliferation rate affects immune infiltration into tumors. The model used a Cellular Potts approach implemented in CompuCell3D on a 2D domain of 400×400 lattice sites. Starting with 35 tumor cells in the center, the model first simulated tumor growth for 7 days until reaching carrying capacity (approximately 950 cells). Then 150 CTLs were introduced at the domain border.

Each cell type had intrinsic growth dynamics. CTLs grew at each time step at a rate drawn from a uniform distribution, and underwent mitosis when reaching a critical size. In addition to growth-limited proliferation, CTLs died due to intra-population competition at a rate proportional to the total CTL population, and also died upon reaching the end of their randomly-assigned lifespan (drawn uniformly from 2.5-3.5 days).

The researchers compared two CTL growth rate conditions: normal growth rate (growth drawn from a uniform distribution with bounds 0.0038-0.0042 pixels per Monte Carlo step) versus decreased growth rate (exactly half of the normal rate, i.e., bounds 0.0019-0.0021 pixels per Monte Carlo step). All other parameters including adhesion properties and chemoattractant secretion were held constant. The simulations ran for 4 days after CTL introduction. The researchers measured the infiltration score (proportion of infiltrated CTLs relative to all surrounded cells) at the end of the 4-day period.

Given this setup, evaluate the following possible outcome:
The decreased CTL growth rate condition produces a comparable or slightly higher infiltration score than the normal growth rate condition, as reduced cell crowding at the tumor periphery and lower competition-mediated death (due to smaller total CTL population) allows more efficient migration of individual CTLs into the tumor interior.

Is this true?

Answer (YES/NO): NO